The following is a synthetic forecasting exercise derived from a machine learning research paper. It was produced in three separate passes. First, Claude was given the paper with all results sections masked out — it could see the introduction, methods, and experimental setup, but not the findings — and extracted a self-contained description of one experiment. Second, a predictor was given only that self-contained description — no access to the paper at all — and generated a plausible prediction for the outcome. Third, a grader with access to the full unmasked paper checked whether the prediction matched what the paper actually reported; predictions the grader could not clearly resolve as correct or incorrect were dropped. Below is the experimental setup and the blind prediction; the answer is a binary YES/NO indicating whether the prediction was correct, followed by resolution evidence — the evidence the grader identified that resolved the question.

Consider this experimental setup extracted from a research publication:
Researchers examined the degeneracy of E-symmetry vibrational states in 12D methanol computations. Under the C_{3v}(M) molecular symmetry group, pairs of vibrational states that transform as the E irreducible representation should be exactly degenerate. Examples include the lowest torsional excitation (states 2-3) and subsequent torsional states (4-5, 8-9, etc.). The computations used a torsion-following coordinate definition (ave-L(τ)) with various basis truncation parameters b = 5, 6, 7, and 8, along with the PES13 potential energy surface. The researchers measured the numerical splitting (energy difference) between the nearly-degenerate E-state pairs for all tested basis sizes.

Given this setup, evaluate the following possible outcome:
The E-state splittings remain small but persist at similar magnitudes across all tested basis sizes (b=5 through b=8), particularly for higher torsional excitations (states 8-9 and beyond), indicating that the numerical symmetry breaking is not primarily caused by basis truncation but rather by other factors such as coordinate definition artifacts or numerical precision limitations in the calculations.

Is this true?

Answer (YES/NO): NO